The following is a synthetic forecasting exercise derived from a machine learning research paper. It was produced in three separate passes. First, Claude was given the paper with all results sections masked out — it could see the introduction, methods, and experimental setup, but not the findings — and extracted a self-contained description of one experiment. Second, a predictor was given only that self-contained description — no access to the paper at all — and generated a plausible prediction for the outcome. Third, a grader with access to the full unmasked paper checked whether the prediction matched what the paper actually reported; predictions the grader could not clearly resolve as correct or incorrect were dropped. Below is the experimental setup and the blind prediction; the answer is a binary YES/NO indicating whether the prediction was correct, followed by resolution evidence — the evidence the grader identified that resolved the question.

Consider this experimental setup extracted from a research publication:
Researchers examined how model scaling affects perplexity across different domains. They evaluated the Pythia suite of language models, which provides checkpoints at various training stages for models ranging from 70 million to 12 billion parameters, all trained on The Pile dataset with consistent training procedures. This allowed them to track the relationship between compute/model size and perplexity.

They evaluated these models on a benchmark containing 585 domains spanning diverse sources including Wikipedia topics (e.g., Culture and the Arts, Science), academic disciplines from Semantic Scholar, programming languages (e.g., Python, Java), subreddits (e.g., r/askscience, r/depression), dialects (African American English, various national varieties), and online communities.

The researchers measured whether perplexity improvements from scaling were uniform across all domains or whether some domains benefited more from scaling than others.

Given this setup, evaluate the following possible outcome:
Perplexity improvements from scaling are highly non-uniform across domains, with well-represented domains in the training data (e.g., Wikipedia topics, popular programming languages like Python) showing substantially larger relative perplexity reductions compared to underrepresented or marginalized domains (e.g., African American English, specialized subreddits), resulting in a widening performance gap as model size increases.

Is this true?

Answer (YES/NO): NO